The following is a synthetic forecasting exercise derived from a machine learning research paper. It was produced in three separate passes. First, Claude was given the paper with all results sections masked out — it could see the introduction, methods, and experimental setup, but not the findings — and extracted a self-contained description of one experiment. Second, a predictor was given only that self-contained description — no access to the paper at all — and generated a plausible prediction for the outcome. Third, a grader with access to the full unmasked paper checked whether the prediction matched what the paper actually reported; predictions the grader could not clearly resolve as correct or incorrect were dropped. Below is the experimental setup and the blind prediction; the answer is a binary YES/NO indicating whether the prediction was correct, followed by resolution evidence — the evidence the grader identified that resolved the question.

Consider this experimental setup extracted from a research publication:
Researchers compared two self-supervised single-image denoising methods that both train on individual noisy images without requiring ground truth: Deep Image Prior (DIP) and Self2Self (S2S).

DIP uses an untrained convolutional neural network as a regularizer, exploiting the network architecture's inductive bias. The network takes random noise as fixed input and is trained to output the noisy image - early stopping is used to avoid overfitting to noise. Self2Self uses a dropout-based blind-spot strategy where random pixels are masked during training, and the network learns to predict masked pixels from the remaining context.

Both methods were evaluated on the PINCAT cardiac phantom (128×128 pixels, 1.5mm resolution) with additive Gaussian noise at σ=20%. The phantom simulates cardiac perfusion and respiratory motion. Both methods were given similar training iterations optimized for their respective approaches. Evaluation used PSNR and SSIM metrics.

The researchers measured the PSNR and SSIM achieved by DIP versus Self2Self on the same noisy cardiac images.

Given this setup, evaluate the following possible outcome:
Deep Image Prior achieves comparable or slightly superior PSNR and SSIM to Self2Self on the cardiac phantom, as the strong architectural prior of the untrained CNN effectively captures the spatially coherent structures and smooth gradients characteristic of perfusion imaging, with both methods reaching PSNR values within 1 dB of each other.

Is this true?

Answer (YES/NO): NO